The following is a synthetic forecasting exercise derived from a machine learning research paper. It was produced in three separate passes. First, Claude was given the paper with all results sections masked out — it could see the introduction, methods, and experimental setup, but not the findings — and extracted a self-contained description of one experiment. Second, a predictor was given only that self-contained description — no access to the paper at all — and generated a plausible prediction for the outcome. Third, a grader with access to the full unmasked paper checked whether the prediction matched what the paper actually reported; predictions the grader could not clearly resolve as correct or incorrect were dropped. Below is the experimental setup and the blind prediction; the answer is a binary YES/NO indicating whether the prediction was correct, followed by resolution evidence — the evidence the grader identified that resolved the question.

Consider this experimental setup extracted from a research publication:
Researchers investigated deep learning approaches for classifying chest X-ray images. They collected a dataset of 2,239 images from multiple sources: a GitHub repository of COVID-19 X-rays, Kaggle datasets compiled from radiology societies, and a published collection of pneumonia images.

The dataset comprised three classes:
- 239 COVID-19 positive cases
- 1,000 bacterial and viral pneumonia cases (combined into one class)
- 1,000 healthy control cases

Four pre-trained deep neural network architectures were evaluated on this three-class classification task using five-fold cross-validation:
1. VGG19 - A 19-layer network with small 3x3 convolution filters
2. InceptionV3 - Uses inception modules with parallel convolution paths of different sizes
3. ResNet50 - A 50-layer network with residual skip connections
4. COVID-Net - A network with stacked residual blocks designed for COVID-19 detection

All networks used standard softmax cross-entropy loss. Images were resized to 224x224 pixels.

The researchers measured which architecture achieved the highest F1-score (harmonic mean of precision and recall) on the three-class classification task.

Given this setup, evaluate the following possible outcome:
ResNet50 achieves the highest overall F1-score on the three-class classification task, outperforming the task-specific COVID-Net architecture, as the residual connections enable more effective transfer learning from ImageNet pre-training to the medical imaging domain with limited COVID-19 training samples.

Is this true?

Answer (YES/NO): NO